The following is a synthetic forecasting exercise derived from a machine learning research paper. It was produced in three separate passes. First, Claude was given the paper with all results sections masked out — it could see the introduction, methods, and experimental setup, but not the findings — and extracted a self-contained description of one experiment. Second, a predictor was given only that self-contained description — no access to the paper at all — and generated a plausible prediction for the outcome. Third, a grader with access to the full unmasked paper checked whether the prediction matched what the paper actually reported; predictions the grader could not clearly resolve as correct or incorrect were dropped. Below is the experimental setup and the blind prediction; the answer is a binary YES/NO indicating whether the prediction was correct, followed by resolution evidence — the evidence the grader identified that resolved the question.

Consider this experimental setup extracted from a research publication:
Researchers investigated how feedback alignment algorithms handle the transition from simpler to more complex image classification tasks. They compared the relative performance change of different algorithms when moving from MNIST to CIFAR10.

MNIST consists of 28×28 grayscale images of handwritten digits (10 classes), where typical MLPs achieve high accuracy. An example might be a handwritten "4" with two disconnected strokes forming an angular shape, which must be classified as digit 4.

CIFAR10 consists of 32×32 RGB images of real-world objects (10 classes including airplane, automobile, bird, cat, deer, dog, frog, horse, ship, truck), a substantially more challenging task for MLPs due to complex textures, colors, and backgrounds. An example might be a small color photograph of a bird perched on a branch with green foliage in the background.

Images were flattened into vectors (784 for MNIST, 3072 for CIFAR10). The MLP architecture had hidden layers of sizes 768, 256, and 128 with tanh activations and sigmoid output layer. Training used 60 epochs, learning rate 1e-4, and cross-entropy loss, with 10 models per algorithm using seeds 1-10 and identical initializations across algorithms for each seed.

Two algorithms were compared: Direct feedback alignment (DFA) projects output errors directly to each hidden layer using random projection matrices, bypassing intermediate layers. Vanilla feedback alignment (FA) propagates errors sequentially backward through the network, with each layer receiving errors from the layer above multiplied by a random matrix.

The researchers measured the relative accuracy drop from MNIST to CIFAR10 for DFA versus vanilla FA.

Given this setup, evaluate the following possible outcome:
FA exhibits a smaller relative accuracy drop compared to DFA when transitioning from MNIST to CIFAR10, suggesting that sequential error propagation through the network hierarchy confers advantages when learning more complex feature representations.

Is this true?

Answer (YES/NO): NO